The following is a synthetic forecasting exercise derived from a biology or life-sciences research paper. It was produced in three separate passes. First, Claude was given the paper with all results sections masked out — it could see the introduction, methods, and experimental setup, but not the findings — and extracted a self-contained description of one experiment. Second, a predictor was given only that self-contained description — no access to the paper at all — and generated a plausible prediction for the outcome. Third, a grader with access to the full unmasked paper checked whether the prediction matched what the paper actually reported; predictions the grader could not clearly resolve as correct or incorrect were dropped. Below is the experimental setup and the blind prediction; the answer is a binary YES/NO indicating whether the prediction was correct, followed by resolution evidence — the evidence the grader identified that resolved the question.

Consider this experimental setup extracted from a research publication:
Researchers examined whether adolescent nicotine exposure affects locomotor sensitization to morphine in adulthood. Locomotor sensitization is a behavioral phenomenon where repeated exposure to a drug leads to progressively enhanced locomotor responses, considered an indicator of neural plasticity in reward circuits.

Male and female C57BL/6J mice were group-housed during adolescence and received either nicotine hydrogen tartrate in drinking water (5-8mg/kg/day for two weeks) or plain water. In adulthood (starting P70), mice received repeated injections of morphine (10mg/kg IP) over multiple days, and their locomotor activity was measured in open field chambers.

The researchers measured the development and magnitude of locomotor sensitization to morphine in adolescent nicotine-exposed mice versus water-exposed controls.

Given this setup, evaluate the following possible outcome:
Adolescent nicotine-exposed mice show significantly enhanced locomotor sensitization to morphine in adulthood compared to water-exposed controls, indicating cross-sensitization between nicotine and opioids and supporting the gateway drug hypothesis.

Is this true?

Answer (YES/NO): YES